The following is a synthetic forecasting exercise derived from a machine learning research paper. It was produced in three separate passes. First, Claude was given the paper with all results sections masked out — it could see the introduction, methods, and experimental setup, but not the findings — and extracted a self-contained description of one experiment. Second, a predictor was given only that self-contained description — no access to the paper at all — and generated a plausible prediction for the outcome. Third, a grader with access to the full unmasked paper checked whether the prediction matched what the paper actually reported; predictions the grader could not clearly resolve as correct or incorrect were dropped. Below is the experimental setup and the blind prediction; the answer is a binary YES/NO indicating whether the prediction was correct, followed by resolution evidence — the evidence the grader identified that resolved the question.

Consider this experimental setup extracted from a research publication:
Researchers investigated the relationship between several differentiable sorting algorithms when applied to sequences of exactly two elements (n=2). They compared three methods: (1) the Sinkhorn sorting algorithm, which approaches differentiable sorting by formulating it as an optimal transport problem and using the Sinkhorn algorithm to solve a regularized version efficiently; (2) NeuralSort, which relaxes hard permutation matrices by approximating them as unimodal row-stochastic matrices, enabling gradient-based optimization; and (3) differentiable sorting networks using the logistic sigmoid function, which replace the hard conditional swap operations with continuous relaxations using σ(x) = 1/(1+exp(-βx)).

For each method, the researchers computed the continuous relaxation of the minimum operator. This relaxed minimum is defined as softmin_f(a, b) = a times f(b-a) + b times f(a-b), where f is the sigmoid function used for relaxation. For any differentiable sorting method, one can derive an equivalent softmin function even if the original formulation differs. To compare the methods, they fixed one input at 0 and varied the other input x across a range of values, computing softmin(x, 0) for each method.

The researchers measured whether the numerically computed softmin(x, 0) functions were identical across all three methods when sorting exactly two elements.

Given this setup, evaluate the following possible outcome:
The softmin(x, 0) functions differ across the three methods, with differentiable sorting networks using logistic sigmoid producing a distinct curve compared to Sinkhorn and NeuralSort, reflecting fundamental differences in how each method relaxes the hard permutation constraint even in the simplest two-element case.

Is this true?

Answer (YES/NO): NO